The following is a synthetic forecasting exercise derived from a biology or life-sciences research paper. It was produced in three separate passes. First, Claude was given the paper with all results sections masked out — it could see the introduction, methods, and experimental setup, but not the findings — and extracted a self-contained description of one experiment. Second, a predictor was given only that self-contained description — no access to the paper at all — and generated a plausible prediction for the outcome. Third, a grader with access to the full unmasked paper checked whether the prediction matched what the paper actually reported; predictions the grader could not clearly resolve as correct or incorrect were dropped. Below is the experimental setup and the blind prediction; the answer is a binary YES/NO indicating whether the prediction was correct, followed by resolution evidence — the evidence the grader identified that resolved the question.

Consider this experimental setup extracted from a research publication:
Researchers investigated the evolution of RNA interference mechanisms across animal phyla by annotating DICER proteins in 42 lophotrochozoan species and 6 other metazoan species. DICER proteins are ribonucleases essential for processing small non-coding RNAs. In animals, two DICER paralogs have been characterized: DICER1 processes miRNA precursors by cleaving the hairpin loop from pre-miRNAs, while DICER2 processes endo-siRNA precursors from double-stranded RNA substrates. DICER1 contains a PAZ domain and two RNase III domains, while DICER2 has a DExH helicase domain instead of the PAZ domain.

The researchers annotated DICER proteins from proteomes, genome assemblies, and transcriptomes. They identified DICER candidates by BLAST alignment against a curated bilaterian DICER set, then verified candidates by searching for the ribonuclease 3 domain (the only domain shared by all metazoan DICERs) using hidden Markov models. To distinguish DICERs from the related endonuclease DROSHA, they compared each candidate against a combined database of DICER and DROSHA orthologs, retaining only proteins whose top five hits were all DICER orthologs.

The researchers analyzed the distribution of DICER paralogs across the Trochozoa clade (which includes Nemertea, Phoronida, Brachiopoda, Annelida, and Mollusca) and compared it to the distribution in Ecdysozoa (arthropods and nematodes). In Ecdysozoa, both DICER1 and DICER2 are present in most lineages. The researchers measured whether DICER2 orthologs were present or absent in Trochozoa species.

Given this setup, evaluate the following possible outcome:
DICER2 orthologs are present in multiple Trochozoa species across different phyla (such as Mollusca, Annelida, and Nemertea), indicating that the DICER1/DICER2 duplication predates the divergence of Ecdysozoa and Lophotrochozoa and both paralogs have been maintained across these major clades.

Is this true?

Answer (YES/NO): NO